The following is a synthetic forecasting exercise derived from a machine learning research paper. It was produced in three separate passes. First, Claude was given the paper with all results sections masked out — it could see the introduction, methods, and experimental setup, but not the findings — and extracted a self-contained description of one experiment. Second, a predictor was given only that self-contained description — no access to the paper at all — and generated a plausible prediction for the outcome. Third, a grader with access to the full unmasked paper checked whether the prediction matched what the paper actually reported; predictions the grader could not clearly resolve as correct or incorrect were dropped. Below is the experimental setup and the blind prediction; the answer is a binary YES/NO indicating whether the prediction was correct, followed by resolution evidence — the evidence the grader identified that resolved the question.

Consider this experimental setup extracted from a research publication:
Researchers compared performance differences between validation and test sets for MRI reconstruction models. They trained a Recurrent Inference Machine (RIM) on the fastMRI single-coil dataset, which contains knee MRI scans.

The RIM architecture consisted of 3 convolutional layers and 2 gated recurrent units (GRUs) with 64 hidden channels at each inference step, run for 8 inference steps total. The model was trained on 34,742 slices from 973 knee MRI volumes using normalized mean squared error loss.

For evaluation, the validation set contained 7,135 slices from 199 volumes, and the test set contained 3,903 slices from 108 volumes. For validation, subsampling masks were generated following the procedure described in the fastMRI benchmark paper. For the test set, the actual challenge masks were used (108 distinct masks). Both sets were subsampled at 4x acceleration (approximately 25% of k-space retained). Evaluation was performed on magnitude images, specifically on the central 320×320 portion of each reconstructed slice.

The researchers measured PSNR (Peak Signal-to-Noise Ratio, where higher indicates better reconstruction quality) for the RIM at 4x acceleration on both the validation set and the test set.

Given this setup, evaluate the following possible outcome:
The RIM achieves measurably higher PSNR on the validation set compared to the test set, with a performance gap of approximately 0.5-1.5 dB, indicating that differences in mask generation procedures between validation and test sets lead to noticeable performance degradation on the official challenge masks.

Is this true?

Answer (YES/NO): NO